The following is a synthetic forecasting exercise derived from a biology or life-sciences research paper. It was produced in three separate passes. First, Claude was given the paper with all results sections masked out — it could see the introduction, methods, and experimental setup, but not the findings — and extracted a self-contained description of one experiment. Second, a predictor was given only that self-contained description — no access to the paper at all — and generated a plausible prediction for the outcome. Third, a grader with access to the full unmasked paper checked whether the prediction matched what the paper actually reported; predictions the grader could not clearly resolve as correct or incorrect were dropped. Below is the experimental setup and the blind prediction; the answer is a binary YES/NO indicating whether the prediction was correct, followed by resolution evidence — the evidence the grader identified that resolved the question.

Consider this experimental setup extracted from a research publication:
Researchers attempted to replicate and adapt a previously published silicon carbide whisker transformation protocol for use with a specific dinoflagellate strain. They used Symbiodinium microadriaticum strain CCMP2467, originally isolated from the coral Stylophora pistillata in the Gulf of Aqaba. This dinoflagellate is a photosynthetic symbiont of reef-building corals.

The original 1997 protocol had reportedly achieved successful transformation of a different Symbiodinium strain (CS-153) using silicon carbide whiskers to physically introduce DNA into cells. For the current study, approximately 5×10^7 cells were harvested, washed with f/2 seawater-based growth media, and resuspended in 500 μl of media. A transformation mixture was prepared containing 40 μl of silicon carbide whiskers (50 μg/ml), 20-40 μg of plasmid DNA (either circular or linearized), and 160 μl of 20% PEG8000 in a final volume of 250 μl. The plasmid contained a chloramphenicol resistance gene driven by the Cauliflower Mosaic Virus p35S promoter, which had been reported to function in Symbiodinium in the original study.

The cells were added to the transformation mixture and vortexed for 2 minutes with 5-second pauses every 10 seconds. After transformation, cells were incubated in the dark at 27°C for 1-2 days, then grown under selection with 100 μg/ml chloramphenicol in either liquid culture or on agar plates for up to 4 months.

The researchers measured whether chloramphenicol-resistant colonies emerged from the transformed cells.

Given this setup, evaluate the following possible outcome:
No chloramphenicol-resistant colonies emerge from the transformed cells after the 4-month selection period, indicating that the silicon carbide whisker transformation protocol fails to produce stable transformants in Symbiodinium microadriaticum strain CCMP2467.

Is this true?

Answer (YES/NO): YES